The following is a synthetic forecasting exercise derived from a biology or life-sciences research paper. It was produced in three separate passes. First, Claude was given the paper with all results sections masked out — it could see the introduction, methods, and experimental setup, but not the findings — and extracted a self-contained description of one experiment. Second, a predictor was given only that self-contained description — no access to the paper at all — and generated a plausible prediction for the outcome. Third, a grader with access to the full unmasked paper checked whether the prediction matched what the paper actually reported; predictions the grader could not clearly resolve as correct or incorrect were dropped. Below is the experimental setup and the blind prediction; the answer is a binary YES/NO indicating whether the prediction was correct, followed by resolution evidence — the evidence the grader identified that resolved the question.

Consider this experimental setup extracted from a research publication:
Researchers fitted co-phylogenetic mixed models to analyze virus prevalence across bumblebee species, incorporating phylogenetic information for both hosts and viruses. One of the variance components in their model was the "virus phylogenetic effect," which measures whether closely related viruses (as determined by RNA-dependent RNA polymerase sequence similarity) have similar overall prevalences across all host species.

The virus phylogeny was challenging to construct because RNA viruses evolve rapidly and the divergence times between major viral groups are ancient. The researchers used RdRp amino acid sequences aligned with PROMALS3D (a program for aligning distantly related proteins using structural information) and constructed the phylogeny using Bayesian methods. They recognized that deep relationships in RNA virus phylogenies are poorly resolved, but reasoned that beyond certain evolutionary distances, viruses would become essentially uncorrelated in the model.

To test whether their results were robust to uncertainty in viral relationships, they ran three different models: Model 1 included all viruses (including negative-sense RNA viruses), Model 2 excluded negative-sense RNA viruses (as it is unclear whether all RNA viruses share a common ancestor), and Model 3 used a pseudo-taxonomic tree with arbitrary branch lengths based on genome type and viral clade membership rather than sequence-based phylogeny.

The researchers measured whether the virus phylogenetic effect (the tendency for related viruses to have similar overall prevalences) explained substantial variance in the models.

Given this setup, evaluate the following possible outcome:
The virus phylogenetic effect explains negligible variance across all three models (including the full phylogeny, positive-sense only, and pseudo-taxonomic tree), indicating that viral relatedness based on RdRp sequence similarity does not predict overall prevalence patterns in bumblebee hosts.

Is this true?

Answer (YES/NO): NO